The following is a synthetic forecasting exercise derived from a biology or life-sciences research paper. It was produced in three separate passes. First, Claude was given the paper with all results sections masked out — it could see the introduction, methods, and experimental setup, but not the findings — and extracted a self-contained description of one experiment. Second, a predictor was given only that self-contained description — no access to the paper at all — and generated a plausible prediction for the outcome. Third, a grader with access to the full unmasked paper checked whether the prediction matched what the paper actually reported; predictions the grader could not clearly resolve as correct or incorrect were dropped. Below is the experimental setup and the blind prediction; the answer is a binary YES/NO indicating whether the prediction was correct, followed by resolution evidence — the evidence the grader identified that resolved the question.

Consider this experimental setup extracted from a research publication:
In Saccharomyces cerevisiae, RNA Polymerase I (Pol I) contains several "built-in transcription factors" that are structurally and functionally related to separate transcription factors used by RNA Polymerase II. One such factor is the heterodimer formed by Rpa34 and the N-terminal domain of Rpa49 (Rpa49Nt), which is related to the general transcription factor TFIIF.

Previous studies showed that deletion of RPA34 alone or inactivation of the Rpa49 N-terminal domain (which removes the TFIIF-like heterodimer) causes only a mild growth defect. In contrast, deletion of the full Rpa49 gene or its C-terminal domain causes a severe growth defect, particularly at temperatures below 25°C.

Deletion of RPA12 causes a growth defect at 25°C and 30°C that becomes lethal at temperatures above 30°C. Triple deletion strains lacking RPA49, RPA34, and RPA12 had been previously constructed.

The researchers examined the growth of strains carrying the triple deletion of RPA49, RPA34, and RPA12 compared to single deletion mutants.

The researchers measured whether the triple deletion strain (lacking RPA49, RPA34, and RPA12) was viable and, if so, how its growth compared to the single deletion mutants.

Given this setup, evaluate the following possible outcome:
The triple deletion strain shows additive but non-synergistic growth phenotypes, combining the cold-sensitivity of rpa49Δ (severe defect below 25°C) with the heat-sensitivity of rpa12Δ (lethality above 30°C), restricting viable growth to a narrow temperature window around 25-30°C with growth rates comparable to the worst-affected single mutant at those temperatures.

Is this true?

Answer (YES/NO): NO